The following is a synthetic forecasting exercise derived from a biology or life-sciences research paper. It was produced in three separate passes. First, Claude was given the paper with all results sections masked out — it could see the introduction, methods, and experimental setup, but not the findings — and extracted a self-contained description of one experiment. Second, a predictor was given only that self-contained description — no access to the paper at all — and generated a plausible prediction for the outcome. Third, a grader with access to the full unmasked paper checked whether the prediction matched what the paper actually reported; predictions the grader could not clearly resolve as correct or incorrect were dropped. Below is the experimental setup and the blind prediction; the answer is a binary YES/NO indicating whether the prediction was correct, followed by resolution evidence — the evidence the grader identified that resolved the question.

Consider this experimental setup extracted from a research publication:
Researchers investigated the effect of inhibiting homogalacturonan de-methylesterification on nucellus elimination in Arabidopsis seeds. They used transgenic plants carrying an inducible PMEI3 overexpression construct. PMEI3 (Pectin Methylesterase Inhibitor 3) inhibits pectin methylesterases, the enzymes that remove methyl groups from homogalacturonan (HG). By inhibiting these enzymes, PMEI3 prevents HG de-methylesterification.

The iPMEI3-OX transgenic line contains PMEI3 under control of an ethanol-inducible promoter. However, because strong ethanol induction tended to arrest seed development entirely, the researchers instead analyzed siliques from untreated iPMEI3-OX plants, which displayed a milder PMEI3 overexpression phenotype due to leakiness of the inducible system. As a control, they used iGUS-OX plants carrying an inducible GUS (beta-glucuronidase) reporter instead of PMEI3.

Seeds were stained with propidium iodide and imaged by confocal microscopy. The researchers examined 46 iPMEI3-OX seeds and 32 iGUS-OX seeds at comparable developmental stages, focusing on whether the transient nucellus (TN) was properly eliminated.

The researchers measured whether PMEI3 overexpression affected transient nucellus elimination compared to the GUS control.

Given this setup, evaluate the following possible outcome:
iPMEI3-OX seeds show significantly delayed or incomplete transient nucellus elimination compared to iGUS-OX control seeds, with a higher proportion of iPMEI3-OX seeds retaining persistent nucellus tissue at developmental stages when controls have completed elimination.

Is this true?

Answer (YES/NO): YES